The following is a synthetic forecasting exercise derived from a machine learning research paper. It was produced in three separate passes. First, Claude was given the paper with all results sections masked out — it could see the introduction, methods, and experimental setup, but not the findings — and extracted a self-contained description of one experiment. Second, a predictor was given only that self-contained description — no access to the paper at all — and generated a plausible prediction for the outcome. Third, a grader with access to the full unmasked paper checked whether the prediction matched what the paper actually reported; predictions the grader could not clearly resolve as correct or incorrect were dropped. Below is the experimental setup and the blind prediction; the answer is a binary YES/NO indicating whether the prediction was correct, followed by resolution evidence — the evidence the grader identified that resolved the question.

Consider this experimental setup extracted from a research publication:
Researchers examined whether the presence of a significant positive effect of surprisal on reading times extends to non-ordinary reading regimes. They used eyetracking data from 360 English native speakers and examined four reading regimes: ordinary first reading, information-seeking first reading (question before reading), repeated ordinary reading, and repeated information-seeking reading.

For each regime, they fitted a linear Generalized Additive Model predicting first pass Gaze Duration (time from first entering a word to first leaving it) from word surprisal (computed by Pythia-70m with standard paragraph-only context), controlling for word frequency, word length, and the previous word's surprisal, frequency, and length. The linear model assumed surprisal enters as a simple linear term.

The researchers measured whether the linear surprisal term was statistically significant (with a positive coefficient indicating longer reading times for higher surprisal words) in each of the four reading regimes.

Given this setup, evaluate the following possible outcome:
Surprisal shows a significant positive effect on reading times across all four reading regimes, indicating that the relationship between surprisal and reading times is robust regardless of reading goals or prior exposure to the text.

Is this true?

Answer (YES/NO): YES